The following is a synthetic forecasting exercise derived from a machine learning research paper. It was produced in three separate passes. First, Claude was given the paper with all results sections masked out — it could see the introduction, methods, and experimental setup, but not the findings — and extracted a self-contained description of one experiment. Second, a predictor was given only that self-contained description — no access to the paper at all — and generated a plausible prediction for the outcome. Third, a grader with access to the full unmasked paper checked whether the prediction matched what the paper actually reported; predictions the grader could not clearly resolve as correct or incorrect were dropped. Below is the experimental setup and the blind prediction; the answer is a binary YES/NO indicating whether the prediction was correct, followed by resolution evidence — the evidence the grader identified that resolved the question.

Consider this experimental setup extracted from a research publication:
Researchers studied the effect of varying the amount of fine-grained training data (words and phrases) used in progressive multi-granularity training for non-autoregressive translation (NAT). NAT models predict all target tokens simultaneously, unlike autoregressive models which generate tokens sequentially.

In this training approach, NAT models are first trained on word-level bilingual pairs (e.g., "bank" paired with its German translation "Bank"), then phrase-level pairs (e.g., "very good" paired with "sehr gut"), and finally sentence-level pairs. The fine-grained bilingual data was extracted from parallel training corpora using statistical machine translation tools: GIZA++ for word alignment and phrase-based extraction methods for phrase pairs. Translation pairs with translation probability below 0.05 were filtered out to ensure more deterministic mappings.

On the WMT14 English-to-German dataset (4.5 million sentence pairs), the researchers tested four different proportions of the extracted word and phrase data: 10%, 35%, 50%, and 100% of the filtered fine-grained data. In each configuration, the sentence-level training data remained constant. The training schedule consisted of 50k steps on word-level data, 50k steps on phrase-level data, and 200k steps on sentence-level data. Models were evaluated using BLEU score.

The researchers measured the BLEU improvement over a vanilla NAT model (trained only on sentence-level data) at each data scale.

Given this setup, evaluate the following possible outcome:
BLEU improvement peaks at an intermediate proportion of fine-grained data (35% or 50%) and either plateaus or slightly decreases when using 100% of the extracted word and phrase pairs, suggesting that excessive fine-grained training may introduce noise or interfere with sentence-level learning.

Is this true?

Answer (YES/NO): YES